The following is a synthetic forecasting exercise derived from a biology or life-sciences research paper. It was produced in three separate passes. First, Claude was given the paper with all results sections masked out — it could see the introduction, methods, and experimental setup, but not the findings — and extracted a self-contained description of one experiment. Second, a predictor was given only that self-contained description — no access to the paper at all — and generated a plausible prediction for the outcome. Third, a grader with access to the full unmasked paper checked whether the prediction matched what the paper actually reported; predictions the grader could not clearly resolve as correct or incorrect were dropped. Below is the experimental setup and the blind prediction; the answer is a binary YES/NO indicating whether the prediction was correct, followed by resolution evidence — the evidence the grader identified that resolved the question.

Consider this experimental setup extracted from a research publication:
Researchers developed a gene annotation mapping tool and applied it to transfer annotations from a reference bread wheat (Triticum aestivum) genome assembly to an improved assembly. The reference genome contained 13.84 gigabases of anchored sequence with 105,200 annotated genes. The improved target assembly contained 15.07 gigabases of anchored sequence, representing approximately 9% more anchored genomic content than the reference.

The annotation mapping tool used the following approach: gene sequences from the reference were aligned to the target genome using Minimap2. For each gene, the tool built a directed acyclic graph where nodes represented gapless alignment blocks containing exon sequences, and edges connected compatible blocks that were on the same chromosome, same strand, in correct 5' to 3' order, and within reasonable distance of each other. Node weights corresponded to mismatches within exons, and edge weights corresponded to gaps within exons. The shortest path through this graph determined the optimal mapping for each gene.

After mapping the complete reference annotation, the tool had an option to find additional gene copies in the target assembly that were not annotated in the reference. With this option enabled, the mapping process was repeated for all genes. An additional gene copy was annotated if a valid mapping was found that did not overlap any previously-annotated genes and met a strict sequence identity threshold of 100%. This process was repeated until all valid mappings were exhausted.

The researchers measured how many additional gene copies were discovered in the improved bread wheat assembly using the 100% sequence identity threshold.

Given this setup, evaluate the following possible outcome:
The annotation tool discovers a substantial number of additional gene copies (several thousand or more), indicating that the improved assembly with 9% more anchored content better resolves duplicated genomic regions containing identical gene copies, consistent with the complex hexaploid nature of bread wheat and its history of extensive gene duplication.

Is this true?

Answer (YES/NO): YES